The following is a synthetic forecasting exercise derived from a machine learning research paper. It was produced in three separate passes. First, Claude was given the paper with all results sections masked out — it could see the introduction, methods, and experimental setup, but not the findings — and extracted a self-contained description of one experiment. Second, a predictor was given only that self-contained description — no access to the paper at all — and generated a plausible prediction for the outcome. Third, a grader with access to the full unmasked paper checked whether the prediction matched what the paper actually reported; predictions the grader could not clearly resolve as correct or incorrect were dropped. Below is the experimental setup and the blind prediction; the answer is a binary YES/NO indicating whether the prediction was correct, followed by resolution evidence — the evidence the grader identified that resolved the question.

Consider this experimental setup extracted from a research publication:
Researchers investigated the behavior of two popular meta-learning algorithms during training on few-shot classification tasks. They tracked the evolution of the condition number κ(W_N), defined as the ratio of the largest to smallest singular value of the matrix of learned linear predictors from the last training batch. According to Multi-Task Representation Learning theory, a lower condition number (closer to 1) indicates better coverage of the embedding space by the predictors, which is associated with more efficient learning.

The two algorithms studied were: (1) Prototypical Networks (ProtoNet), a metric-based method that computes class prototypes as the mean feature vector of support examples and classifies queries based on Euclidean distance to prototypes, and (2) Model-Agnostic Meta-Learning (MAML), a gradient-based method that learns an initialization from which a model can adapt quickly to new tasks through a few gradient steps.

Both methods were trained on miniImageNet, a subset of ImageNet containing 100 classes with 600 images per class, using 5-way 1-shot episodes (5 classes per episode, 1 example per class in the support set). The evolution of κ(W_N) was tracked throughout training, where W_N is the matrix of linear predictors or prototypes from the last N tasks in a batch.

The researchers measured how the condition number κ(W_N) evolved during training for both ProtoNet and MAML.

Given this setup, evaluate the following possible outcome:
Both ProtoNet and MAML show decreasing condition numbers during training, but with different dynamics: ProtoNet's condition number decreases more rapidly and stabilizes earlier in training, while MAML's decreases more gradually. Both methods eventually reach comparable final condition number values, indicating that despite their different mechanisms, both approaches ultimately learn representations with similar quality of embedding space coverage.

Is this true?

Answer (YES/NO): NO